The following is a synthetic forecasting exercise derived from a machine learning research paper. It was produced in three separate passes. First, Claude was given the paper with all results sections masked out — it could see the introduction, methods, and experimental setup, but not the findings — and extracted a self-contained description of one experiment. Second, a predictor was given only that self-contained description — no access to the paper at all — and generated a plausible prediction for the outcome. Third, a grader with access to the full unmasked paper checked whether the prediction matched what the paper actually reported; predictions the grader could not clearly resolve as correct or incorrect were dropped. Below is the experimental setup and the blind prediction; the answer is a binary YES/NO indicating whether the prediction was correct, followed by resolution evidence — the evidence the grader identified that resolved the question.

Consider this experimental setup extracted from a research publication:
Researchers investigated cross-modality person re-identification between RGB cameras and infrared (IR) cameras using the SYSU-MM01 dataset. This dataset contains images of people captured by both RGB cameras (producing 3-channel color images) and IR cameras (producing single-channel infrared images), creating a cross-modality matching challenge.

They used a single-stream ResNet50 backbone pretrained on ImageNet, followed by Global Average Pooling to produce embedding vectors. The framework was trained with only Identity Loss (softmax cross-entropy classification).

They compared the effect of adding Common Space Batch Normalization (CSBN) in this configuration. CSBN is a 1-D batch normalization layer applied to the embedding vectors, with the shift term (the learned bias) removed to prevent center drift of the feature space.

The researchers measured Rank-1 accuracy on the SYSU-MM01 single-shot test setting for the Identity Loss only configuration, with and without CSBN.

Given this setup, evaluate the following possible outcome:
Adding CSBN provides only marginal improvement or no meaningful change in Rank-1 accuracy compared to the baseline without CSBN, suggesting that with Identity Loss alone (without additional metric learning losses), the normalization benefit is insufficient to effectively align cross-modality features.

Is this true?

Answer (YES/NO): NO